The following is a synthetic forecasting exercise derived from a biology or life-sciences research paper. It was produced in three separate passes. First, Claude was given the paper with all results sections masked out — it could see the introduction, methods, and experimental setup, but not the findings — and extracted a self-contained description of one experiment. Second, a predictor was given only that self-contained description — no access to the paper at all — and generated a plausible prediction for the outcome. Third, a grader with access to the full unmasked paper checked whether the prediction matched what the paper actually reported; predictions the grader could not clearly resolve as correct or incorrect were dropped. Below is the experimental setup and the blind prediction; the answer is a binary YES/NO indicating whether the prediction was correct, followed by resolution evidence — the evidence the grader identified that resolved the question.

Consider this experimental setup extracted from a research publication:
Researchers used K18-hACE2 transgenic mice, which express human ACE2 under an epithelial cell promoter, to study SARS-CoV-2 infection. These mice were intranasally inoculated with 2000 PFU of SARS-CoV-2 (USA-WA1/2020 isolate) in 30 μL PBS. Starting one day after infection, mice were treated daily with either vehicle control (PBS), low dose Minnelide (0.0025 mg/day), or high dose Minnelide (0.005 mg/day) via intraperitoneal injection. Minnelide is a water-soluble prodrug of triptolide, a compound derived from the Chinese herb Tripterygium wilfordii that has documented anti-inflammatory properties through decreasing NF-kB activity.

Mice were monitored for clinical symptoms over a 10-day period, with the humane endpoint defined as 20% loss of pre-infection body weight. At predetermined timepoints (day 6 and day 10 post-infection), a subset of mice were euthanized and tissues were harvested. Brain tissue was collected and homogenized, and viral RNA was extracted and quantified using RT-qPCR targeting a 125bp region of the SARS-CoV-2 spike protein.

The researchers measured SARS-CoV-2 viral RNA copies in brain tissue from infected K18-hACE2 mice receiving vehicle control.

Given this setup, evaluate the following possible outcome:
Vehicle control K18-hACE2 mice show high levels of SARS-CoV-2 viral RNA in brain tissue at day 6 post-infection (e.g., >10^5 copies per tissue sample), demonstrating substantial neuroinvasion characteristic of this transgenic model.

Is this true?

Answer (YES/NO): YES